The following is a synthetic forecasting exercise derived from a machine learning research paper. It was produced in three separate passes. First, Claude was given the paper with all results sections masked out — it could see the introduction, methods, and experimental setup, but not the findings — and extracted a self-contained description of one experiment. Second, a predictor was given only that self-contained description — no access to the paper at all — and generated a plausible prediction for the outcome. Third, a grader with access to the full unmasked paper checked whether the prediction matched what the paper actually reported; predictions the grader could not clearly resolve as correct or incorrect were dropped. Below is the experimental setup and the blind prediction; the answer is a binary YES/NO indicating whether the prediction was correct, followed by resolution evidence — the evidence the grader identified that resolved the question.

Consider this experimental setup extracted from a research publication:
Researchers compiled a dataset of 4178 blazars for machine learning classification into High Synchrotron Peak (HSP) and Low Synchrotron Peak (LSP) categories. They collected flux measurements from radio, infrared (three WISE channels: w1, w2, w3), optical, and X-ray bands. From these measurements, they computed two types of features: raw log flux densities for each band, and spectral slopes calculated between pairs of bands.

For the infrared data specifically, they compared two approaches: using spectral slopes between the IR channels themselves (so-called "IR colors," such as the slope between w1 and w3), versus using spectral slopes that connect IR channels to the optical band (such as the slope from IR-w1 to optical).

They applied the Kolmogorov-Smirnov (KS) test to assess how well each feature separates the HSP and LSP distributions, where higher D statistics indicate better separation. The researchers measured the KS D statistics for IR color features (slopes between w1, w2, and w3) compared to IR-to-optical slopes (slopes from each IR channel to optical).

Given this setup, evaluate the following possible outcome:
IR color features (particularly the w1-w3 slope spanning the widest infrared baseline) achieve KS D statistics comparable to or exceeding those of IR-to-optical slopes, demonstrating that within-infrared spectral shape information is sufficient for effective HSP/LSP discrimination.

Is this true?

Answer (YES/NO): YES